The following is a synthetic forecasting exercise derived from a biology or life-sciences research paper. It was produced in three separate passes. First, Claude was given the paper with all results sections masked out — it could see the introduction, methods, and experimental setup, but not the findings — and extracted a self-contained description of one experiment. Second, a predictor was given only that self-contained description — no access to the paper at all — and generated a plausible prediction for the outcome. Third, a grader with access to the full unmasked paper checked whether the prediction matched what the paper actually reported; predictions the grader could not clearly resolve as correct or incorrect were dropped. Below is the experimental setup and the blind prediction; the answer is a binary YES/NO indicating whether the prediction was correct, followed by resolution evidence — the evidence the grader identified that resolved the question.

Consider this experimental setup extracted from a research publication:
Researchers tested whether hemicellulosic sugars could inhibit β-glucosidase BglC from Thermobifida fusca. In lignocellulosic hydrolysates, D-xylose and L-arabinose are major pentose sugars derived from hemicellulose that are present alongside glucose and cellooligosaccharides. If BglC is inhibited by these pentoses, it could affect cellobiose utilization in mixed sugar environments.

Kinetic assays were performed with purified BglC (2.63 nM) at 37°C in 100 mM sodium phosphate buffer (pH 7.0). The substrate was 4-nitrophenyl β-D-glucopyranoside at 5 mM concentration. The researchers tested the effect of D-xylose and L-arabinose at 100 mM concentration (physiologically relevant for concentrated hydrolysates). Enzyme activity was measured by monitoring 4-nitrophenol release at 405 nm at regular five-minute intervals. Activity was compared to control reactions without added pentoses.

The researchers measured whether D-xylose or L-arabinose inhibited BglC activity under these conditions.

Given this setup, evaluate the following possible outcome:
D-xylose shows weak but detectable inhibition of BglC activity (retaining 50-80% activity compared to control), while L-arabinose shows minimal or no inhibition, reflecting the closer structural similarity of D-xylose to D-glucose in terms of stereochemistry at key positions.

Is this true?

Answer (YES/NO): NO